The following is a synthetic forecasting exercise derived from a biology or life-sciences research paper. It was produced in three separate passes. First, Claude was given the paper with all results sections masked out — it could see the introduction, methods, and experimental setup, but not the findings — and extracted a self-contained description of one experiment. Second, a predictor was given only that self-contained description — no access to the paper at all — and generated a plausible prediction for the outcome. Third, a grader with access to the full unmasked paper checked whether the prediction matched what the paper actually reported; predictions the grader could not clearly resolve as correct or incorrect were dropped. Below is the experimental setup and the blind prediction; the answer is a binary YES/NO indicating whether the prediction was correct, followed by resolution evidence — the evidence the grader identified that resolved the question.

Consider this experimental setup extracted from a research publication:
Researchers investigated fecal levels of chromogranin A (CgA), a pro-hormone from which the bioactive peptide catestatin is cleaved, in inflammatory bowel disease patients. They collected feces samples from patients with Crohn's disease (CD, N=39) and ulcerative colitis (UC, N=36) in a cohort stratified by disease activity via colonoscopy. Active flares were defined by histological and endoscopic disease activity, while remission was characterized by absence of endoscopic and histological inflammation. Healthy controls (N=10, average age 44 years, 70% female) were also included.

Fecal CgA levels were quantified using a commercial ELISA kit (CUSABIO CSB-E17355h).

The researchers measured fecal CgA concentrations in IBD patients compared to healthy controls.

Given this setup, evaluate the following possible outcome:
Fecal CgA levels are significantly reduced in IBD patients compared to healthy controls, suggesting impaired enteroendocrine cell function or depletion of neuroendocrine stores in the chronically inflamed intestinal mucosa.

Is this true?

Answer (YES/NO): NO